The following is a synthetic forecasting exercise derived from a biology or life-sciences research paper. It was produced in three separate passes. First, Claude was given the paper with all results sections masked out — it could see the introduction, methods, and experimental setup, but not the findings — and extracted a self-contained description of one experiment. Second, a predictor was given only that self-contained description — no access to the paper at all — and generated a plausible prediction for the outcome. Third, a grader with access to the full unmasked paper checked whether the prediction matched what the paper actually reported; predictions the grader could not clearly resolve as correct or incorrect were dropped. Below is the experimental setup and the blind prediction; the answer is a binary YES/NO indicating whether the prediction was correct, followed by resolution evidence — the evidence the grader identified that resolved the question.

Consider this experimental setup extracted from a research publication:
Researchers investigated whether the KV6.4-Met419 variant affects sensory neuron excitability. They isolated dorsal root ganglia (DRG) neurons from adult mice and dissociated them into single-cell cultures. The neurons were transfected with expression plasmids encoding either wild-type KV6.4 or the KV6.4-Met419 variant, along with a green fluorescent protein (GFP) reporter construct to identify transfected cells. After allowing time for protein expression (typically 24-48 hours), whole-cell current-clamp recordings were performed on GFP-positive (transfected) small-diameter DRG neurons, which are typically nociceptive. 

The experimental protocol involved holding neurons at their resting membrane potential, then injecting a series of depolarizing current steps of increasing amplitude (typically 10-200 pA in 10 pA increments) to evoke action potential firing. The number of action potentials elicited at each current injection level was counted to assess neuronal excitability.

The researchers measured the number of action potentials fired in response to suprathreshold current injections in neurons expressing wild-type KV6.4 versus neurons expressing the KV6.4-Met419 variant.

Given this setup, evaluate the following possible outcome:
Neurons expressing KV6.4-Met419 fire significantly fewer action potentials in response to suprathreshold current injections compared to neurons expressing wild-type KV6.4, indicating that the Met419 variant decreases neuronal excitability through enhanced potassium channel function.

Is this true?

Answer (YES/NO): NO